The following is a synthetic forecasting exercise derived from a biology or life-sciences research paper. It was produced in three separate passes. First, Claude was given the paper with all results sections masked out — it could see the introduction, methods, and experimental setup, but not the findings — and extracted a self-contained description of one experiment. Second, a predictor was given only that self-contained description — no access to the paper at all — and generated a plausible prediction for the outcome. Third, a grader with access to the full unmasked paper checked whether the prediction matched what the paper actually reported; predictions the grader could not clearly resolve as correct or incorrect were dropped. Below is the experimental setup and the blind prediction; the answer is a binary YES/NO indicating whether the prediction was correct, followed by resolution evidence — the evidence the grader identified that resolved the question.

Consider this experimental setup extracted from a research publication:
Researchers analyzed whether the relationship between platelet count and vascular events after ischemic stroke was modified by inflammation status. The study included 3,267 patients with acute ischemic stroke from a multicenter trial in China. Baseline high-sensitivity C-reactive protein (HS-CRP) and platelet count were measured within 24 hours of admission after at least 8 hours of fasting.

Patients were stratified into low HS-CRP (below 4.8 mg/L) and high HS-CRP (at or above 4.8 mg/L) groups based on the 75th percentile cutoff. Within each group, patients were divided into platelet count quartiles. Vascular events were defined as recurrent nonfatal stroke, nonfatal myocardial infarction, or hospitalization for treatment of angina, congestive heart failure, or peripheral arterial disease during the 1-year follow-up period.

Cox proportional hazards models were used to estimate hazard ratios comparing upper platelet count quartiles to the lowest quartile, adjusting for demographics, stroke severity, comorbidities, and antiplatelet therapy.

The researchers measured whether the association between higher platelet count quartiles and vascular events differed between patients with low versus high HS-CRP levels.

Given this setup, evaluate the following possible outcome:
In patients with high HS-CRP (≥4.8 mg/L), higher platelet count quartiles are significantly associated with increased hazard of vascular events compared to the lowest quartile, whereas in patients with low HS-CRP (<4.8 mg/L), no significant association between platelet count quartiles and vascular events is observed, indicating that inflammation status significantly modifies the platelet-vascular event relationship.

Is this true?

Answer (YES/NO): YES